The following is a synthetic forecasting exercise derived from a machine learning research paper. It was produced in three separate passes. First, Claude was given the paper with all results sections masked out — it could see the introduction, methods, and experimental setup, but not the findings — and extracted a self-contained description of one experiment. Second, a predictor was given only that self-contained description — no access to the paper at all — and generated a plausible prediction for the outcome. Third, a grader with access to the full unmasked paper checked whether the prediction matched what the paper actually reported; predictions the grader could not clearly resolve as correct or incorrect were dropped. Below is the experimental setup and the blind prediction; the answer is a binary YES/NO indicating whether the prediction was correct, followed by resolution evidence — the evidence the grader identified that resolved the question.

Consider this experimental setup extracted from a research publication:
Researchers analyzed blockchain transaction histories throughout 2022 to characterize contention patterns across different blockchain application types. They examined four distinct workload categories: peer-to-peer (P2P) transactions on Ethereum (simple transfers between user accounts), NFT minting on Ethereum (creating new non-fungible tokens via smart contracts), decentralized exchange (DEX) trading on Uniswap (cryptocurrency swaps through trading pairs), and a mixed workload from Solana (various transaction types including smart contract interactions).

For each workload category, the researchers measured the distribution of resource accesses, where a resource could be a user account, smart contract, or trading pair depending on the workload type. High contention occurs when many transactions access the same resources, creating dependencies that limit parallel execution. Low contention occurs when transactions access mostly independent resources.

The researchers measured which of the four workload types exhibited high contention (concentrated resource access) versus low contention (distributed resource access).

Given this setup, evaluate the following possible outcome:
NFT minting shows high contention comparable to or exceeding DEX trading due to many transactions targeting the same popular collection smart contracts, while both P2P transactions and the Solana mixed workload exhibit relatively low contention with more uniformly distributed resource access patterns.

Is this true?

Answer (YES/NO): NO